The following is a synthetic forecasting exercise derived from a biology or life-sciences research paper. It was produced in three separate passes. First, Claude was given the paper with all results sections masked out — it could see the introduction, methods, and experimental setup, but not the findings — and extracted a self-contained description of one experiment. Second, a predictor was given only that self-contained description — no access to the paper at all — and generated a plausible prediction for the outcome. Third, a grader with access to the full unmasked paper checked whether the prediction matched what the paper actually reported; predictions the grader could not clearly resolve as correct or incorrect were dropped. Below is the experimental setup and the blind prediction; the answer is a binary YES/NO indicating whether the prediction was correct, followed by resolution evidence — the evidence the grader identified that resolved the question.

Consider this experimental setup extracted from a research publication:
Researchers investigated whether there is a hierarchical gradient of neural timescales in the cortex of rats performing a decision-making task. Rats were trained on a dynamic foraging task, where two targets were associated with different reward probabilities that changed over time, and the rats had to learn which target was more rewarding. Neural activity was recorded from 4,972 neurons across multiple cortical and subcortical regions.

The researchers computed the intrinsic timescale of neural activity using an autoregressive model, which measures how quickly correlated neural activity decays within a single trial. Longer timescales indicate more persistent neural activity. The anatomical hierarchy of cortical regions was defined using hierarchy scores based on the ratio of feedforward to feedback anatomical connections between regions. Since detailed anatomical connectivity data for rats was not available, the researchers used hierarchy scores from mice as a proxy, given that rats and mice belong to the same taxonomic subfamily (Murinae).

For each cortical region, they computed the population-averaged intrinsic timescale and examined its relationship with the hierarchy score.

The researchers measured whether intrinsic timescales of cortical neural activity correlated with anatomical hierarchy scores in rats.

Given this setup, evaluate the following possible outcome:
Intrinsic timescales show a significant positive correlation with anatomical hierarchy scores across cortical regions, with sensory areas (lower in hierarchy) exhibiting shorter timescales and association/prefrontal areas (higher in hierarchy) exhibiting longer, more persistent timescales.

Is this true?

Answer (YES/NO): YES